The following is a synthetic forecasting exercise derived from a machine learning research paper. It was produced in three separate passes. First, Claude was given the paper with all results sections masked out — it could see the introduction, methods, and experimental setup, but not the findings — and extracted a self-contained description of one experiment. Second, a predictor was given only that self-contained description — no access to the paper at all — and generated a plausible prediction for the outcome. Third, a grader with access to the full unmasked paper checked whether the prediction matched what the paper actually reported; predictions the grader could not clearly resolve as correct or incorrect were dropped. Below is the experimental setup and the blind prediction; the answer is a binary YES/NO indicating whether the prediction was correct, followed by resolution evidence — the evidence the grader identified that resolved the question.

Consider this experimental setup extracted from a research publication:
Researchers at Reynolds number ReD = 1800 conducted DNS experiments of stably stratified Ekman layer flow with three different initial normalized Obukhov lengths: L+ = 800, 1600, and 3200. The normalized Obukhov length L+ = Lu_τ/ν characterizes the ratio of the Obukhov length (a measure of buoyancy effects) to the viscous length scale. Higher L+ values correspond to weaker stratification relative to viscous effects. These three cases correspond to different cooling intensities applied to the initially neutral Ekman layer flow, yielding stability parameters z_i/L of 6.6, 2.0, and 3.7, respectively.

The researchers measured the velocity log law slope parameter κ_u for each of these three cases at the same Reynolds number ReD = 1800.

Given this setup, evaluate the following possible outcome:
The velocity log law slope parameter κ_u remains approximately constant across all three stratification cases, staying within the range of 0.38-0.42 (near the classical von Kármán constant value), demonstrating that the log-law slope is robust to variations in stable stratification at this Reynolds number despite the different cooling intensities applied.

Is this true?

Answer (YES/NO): NO